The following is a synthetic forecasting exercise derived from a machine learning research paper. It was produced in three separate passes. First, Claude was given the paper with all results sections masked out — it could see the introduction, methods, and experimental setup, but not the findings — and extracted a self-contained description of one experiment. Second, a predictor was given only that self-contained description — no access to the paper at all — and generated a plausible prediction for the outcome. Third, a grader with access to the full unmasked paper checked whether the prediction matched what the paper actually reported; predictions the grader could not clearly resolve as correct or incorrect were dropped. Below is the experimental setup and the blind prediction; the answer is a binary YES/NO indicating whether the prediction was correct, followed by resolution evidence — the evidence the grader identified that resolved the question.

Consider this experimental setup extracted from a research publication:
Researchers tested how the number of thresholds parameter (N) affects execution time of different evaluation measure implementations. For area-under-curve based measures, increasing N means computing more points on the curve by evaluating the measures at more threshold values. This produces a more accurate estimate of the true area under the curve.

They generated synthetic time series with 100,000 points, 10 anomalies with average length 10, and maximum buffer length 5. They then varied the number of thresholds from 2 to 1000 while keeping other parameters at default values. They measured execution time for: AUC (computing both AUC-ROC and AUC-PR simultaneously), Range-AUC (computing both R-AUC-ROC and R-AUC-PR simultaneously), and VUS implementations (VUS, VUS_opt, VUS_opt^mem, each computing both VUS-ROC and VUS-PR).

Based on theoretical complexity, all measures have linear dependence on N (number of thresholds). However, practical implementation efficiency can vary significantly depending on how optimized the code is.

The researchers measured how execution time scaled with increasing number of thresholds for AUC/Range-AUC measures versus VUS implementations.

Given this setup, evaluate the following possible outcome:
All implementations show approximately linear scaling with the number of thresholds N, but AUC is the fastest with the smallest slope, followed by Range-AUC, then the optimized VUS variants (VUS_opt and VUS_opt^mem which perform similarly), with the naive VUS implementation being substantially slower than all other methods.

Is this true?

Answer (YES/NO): NO